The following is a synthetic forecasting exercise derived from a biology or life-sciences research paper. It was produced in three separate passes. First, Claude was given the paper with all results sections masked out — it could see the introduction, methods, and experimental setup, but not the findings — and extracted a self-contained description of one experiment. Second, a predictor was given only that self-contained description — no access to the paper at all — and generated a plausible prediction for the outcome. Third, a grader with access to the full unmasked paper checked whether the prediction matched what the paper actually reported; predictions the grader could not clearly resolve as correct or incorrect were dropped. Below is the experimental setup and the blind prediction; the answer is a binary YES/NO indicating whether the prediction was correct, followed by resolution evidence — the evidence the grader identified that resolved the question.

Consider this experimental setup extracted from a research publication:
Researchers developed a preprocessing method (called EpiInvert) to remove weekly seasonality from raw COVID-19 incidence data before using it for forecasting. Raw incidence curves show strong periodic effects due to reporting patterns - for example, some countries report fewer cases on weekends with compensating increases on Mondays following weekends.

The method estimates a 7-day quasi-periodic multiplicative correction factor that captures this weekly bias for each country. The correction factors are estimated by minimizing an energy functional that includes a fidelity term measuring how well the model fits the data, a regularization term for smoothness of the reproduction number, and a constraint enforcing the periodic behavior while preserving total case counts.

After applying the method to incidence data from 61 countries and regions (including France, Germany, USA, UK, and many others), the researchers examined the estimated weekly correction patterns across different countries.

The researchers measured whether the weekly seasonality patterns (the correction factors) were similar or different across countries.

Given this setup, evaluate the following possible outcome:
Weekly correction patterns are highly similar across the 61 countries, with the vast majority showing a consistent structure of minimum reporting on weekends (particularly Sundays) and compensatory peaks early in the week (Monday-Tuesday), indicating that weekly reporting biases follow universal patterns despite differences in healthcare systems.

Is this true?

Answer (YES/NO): NO